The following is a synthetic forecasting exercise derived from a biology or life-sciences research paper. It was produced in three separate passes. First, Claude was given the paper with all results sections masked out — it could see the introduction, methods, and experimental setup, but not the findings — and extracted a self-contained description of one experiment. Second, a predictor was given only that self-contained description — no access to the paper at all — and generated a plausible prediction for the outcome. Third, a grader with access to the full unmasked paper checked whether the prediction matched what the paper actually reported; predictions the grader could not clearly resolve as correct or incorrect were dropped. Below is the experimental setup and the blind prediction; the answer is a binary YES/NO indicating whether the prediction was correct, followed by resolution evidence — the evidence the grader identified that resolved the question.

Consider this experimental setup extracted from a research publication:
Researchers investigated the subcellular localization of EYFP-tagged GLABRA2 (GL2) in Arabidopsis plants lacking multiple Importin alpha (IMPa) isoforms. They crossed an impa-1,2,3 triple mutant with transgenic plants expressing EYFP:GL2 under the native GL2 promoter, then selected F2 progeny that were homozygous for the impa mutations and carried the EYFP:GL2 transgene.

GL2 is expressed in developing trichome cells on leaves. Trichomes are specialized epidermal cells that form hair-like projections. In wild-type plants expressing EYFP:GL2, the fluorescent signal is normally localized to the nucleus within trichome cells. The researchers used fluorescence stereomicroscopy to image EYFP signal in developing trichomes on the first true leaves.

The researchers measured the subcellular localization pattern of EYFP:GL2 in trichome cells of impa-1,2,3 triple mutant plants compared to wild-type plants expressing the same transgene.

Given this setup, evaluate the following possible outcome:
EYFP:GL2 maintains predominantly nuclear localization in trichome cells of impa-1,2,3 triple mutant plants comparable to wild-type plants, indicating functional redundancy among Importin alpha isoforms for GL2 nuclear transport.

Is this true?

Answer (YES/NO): NO